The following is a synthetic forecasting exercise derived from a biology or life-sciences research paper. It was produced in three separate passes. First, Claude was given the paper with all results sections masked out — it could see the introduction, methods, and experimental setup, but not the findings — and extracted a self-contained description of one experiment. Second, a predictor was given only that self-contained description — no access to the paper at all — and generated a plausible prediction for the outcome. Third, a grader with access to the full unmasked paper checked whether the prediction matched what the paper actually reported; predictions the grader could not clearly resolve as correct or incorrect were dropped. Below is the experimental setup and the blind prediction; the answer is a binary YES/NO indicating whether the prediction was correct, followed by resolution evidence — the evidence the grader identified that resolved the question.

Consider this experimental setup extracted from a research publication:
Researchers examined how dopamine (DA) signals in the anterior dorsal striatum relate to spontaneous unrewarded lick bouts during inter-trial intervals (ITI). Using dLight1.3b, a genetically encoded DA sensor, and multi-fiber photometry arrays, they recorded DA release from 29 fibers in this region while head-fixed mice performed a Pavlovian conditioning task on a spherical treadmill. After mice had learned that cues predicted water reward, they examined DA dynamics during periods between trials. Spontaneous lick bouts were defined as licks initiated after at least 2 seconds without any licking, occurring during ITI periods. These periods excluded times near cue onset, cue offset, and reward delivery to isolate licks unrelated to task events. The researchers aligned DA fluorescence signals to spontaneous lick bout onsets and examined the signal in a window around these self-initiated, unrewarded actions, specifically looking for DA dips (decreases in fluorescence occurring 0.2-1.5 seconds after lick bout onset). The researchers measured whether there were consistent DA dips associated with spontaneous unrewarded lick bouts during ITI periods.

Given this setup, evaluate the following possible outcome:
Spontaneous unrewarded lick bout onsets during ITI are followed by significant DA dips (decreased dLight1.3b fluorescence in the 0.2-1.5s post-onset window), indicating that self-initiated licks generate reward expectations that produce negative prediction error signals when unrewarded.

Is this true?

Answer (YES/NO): NO